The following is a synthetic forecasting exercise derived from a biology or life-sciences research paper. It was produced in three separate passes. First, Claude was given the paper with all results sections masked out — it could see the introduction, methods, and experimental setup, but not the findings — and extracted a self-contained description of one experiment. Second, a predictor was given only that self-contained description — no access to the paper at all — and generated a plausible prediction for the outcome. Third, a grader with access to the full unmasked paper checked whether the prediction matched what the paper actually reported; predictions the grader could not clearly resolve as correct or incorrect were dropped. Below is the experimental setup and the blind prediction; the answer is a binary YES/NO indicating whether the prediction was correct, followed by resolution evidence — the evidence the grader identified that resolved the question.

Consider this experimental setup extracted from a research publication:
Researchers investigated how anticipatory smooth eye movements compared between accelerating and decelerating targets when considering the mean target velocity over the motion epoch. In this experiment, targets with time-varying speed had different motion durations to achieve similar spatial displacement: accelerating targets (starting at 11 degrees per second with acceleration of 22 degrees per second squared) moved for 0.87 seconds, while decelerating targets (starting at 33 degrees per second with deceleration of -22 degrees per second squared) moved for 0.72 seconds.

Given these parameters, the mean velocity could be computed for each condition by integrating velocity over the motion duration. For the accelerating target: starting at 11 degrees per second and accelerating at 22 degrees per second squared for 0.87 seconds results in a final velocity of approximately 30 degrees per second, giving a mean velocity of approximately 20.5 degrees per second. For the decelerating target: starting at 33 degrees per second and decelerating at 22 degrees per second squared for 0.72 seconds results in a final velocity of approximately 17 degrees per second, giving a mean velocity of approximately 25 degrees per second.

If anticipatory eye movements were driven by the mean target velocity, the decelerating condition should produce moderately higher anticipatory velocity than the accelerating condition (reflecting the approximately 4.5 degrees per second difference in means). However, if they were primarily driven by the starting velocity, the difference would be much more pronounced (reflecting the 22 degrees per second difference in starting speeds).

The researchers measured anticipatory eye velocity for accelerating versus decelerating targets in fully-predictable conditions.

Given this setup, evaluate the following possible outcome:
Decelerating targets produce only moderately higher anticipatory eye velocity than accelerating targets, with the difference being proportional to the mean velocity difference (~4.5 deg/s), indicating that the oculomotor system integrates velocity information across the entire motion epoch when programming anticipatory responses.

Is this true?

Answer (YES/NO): NO